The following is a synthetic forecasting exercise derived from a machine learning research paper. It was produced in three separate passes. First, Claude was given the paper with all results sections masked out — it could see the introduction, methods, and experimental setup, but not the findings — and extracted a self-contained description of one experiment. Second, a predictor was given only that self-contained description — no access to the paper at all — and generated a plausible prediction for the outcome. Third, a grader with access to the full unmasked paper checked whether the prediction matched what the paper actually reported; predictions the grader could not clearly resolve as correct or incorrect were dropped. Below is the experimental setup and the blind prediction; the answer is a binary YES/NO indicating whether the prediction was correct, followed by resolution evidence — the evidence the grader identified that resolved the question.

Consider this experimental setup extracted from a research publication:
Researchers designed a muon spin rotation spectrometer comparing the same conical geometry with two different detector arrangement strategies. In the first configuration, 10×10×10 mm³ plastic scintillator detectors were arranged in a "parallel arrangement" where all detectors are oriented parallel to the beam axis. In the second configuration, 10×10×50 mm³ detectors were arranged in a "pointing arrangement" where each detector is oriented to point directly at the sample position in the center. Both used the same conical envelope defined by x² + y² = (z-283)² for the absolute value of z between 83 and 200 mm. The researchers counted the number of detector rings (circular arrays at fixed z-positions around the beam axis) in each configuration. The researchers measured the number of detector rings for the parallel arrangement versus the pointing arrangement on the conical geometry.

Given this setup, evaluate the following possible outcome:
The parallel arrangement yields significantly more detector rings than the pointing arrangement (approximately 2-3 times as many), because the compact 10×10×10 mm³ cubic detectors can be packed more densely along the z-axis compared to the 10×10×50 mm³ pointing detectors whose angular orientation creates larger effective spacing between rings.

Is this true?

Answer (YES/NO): NO